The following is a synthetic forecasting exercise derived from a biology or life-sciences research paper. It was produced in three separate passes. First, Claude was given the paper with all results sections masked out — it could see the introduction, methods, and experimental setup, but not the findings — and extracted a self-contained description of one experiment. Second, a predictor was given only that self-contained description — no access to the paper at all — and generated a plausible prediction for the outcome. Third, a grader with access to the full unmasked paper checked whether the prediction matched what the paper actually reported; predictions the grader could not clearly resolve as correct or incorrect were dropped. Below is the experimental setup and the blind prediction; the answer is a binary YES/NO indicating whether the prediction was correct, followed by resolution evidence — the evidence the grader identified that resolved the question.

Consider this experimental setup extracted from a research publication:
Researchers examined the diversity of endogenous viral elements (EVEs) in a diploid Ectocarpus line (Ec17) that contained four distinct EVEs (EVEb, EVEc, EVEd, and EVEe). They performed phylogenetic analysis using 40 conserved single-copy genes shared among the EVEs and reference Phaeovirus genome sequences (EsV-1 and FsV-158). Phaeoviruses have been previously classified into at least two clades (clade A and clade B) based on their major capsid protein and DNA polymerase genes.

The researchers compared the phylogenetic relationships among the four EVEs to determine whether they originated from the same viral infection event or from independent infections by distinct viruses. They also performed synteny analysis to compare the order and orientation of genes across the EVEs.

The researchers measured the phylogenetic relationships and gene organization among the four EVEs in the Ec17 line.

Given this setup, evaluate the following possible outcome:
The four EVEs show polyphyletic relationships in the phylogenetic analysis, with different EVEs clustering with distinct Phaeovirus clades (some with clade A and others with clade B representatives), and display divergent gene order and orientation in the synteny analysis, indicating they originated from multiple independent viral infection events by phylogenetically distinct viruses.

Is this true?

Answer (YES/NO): YES